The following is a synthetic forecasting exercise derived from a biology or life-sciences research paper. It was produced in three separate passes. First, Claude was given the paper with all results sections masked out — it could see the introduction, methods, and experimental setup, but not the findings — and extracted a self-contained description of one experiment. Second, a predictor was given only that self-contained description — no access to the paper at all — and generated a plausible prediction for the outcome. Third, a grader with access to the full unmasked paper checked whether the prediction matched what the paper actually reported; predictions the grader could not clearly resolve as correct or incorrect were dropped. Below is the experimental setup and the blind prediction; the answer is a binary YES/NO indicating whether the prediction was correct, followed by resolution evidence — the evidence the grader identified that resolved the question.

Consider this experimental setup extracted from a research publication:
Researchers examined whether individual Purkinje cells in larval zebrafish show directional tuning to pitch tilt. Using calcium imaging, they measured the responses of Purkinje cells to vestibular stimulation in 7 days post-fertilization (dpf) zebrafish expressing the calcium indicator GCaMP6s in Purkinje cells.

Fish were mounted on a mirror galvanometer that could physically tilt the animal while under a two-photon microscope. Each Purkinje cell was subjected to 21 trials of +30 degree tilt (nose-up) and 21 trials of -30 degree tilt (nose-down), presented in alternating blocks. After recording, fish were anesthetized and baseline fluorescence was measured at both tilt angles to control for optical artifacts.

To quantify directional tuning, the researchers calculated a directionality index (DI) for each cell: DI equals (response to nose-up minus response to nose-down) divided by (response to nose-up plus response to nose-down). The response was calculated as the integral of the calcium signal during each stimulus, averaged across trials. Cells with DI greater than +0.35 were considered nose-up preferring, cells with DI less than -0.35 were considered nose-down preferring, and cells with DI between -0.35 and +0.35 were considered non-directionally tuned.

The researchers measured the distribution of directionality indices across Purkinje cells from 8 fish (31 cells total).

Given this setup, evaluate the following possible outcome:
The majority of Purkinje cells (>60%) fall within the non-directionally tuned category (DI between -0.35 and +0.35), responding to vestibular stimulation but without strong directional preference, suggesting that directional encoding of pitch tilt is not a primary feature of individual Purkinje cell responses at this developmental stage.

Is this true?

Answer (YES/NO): NO